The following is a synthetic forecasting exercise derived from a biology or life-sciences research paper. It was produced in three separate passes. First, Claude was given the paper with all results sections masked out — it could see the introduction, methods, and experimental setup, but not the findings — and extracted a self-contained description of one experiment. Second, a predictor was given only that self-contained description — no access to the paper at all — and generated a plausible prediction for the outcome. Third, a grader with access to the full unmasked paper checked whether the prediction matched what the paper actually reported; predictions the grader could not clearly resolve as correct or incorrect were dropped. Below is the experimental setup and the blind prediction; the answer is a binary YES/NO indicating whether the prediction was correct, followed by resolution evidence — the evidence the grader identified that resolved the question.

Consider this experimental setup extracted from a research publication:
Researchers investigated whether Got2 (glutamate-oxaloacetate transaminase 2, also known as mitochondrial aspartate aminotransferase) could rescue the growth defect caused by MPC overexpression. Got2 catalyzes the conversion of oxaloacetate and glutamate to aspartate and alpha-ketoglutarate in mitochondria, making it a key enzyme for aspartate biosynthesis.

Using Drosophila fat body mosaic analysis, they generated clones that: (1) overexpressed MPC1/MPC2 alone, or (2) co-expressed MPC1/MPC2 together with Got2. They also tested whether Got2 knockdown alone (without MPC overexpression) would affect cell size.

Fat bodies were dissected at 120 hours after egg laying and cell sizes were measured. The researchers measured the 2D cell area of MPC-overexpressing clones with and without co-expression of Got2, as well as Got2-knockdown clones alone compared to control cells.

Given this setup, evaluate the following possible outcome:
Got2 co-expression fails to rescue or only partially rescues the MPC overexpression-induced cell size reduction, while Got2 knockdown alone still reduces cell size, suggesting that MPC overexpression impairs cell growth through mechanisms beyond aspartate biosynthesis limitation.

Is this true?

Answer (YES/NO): NO